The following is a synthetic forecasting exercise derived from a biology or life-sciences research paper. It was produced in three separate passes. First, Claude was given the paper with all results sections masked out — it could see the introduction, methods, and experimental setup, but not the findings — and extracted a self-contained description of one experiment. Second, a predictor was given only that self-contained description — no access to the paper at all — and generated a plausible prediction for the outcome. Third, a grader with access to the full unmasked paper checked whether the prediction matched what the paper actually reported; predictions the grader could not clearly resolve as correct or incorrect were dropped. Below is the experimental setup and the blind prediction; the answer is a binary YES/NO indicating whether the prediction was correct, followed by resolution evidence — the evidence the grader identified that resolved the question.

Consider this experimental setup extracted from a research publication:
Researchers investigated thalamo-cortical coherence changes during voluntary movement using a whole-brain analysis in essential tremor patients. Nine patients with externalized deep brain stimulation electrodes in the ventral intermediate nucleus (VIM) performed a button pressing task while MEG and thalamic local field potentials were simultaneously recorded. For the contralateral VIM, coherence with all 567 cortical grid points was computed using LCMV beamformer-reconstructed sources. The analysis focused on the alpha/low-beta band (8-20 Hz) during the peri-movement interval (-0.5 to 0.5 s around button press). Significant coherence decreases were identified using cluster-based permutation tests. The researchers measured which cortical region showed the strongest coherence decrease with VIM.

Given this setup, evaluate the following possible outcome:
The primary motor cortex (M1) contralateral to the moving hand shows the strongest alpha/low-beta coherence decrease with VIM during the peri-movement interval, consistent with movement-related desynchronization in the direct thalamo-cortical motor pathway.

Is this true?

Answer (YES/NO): NO